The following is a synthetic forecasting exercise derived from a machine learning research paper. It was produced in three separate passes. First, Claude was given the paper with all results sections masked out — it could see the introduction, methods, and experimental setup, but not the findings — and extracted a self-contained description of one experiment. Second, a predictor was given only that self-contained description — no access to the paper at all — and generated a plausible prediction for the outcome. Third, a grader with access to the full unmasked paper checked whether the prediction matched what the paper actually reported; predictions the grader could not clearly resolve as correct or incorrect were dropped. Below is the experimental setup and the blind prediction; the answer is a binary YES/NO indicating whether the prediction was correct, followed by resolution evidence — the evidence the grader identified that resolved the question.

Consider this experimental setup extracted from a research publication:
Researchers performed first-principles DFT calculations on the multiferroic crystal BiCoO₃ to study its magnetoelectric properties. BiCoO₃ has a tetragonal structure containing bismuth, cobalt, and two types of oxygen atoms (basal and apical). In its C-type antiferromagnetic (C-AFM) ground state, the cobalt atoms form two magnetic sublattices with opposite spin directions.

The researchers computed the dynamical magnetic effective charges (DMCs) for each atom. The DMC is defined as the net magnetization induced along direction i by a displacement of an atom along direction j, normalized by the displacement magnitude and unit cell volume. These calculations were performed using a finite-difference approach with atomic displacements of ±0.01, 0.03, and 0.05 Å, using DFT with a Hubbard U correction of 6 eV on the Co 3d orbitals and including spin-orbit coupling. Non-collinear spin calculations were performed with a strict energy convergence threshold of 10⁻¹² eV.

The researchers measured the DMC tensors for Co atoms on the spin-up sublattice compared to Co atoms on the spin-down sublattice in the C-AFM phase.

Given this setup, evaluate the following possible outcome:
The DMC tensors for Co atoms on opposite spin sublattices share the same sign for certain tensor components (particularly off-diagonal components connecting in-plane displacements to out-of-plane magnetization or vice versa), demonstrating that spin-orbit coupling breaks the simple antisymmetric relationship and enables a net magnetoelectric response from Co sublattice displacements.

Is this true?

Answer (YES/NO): NO